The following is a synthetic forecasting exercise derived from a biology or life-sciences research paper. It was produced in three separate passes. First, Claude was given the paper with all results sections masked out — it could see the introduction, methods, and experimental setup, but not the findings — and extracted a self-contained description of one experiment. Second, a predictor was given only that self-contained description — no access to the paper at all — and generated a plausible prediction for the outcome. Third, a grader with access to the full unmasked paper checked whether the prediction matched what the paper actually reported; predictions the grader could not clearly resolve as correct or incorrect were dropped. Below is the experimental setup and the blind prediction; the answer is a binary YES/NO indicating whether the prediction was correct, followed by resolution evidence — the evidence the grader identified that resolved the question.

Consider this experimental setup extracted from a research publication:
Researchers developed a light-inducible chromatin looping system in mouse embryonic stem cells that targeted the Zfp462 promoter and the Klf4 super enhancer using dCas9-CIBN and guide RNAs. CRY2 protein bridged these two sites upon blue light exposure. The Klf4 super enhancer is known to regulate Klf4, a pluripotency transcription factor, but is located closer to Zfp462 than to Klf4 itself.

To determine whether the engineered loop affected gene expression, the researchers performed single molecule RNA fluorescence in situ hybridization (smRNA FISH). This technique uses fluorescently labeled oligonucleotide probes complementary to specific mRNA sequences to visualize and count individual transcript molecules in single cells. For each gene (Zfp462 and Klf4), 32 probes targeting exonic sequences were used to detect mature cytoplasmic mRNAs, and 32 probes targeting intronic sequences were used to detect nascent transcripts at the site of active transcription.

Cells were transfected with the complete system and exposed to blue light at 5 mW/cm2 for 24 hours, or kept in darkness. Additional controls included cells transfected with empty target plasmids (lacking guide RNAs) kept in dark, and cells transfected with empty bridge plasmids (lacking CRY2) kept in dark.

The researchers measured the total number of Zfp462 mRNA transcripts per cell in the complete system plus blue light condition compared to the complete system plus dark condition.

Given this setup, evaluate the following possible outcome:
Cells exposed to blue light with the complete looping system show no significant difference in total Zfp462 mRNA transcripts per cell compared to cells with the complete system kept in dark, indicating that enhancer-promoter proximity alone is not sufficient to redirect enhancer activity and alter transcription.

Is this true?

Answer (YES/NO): NO